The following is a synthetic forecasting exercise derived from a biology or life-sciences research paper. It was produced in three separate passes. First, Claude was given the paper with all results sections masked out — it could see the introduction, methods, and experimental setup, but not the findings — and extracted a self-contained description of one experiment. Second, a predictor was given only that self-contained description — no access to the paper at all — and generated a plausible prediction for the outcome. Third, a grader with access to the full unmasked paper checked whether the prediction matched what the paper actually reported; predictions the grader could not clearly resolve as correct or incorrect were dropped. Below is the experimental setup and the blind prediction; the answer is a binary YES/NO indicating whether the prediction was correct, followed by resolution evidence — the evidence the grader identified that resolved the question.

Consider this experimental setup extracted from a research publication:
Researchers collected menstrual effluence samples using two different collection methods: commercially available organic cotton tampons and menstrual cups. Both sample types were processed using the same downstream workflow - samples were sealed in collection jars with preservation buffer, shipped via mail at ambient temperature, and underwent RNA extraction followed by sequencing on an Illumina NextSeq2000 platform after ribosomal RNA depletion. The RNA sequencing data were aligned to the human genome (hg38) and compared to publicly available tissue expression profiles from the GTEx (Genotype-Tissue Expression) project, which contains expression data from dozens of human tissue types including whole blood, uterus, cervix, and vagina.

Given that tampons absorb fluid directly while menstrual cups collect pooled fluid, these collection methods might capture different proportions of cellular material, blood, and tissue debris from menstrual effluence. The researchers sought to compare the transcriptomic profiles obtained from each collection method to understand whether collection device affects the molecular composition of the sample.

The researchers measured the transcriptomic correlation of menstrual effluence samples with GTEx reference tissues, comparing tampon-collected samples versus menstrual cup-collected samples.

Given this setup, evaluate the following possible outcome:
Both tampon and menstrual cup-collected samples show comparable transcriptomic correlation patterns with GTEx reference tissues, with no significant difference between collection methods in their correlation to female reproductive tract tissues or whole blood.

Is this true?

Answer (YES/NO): YES